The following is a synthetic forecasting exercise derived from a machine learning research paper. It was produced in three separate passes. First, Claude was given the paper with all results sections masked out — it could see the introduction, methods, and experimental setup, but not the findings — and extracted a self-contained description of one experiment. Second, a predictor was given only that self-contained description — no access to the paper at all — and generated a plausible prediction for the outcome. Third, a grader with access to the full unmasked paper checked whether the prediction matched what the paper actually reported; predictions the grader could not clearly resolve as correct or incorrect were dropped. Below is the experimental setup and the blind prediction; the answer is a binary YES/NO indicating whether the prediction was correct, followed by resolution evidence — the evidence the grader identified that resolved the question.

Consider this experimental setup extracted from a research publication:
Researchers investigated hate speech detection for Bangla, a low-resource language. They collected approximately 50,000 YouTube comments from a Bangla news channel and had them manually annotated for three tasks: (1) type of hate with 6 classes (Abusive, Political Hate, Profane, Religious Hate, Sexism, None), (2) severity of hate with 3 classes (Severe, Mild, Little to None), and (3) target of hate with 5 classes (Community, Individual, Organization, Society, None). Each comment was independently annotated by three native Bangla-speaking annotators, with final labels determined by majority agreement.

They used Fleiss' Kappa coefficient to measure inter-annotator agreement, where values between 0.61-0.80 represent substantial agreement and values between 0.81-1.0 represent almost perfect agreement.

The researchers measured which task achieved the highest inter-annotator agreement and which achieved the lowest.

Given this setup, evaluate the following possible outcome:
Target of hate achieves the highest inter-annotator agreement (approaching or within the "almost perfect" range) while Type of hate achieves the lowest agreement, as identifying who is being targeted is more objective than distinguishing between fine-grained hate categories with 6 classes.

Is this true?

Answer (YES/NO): NO